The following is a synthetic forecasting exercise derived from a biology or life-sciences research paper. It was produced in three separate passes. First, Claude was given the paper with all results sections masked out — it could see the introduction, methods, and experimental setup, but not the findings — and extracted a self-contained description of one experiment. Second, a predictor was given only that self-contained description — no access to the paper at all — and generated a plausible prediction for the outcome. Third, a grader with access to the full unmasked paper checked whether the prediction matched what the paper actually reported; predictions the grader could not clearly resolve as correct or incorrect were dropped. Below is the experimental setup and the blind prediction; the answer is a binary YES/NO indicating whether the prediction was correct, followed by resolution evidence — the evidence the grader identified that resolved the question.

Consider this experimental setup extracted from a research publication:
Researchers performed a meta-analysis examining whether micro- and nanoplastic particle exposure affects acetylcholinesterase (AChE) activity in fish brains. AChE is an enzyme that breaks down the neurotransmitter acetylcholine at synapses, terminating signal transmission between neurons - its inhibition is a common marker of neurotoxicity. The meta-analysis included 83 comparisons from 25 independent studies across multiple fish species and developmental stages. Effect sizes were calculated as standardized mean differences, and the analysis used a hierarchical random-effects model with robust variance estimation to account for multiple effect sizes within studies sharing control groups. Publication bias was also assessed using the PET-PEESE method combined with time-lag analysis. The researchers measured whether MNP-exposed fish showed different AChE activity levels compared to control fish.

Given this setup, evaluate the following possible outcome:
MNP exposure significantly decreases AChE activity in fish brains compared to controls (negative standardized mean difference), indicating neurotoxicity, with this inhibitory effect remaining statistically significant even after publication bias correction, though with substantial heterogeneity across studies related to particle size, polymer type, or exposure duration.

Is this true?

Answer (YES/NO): NO